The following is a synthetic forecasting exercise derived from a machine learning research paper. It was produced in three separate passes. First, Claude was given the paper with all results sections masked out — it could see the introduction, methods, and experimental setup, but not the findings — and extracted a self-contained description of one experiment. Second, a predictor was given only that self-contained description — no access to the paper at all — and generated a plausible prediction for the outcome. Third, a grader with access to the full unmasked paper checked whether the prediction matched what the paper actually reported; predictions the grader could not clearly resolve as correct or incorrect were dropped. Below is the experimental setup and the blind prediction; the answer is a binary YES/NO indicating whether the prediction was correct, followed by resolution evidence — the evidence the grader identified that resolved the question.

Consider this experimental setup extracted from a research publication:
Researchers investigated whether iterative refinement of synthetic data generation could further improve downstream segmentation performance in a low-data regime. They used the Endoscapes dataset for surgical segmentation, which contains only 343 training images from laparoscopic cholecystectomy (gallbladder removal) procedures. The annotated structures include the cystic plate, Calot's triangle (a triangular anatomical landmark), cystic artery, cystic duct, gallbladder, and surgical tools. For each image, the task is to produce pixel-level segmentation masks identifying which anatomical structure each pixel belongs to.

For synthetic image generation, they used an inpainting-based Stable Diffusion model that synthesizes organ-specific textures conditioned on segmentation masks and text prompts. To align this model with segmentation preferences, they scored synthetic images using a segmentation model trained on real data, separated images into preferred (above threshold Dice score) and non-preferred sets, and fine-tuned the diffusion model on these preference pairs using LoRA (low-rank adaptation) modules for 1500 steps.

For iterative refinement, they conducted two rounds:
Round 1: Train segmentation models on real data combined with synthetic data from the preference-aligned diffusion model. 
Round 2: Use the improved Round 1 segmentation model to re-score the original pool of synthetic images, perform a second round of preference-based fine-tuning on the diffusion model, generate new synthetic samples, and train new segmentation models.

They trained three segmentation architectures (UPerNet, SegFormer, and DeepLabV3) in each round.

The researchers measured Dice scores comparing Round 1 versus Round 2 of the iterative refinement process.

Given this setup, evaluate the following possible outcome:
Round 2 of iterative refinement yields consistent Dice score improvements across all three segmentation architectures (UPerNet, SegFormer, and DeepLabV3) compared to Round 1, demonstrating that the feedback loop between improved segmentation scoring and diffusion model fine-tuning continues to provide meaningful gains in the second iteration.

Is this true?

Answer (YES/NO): YES